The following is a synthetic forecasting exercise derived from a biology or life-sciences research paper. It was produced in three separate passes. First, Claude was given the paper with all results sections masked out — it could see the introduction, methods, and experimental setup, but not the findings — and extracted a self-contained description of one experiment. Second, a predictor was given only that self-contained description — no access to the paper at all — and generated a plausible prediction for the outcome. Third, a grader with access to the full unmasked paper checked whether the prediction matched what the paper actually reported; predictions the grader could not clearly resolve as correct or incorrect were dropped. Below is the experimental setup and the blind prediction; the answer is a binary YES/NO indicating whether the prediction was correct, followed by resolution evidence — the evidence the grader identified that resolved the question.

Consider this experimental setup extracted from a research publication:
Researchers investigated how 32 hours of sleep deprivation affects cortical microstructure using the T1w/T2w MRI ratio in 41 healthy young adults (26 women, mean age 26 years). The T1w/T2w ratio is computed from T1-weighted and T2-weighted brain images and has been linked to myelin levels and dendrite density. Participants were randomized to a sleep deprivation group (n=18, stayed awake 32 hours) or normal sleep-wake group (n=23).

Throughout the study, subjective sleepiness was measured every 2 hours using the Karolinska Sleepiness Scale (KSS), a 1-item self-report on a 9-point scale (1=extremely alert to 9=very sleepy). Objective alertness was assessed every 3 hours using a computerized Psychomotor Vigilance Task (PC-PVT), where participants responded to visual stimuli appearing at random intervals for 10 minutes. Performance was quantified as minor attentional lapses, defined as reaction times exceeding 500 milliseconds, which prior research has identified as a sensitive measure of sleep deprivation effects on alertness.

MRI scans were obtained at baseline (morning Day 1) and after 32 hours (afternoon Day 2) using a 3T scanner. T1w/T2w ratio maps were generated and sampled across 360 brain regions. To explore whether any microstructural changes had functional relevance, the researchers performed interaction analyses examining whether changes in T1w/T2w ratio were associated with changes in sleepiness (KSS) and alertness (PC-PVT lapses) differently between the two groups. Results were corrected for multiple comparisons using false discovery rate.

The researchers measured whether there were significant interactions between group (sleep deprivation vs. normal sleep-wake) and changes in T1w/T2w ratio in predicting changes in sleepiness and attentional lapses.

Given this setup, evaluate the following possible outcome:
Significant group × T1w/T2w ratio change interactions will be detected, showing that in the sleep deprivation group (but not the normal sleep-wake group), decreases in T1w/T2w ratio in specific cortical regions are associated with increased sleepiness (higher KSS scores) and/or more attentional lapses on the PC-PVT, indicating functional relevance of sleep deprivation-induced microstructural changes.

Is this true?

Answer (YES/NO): NO